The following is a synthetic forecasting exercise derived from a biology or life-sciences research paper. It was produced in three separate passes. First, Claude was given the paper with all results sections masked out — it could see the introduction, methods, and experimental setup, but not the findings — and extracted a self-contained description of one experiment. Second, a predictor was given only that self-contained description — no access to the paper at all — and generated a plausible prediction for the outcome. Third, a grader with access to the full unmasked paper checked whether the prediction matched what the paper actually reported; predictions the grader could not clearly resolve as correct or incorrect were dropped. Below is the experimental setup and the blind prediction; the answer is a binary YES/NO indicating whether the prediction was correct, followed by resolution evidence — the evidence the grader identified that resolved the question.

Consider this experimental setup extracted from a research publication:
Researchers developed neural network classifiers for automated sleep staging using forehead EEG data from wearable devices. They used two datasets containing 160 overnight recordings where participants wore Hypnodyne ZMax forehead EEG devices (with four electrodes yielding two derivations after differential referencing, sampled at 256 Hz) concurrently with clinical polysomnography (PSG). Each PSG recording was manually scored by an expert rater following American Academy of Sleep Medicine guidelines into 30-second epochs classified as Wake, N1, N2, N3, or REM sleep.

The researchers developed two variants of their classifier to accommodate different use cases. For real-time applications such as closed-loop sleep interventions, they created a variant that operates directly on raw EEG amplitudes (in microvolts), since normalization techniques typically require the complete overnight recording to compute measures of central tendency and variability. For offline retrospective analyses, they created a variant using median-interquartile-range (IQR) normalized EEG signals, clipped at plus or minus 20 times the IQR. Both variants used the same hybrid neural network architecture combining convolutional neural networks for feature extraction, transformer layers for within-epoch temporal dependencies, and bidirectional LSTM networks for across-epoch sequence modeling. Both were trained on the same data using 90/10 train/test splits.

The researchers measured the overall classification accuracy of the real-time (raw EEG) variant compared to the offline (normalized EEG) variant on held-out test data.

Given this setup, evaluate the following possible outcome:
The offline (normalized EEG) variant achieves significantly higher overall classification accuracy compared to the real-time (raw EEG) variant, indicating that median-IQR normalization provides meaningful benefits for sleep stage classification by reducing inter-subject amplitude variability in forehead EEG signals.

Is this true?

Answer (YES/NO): YES